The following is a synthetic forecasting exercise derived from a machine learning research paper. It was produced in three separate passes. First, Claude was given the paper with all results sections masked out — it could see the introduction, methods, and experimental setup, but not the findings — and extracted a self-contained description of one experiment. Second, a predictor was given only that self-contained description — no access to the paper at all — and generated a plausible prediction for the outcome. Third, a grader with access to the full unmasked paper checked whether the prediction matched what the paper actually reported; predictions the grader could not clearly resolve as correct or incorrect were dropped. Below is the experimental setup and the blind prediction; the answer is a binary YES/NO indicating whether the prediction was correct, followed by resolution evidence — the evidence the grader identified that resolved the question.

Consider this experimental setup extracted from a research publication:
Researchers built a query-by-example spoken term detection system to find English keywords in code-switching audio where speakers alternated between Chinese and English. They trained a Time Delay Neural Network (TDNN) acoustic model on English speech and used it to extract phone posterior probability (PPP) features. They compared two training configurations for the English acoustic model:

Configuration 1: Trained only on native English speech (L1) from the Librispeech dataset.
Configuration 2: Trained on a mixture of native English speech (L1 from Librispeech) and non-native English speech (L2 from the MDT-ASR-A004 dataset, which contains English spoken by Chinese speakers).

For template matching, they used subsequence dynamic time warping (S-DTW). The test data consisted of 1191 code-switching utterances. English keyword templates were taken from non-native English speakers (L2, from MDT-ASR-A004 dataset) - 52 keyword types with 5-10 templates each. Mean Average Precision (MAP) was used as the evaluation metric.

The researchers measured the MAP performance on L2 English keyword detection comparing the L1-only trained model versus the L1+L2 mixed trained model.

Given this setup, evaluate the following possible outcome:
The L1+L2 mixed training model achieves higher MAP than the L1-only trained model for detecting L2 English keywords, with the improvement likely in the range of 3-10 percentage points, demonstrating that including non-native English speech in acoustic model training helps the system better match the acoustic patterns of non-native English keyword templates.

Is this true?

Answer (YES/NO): NO